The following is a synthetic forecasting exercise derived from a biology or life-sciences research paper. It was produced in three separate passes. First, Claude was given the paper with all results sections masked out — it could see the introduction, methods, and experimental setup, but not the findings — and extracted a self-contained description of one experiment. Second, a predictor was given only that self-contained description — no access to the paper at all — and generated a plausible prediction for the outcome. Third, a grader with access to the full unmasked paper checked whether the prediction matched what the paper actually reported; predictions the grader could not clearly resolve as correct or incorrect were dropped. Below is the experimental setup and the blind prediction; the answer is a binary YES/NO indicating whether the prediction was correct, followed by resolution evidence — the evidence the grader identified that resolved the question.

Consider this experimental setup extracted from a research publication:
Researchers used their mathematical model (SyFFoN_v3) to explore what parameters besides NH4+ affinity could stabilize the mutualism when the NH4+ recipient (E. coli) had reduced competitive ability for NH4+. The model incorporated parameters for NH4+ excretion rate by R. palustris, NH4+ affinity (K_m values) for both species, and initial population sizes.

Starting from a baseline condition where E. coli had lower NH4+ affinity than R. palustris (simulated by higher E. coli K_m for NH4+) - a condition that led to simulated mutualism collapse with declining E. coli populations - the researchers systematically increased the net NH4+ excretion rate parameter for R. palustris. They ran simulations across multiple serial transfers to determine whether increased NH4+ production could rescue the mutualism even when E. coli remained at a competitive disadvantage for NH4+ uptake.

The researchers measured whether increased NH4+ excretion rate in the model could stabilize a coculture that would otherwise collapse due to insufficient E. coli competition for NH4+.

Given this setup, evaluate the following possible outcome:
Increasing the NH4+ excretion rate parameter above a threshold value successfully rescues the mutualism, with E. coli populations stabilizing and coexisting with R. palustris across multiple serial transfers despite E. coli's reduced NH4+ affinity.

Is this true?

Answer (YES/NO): NO